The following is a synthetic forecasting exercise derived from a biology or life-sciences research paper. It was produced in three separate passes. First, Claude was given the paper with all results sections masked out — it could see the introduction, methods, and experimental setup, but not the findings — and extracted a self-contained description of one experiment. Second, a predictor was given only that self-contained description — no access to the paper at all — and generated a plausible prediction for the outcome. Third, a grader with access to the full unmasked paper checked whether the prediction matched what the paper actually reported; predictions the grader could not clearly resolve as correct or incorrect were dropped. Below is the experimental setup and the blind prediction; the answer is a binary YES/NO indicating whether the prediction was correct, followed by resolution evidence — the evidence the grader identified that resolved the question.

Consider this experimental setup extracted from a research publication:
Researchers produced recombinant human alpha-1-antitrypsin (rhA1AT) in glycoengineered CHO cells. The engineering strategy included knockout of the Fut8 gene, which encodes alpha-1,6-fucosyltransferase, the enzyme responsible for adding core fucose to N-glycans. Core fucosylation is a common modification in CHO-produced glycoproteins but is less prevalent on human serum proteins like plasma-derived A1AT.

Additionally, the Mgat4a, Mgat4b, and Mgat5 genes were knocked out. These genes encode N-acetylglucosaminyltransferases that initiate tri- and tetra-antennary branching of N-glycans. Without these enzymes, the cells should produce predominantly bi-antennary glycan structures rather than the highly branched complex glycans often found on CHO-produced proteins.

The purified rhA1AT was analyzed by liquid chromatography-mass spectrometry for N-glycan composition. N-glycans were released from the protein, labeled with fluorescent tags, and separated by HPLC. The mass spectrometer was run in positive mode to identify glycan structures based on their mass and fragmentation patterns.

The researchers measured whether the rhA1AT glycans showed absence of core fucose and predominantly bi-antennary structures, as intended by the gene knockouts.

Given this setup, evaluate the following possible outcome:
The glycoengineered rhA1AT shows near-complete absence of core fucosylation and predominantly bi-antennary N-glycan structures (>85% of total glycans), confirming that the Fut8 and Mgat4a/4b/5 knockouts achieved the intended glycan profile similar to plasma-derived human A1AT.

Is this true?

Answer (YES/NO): NO